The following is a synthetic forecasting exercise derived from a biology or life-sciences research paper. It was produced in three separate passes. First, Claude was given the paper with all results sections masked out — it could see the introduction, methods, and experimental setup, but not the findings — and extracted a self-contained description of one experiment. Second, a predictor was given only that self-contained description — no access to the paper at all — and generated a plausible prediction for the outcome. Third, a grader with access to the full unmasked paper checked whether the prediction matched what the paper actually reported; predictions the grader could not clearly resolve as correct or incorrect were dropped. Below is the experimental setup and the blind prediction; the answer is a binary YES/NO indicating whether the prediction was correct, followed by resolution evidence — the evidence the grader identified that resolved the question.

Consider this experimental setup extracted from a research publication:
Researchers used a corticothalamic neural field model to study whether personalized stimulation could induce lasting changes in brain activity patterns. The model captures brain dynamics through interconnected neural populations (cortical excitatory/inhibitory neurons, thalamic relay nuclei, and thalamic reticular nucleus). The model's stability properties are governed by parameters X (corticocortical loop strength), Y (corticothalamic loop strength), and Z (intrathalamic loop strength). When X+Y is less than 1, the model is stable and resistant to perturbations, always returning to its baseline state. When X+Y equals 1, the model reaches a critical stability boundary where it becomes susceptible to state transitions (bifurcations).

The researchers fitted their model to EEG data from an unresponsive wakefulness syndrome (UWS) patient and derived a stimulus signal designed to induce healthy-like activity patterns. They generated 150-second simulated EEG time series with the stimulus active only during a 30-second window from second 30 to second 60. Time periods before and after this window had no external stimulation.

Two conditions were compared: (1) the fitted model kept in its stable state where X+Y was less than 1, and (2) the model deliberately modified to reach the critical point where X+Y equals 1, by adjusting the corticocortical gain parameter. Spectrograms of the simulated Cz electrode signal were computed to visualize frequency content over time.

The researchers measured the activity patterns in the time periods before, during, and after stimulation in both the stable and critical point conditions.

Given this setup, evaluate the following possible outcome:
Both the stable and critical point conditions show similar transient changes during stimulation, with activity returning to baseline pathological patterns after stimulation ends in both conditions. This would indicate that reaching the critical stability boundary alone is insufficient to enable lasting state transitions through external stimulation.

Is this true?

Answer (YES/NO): NO